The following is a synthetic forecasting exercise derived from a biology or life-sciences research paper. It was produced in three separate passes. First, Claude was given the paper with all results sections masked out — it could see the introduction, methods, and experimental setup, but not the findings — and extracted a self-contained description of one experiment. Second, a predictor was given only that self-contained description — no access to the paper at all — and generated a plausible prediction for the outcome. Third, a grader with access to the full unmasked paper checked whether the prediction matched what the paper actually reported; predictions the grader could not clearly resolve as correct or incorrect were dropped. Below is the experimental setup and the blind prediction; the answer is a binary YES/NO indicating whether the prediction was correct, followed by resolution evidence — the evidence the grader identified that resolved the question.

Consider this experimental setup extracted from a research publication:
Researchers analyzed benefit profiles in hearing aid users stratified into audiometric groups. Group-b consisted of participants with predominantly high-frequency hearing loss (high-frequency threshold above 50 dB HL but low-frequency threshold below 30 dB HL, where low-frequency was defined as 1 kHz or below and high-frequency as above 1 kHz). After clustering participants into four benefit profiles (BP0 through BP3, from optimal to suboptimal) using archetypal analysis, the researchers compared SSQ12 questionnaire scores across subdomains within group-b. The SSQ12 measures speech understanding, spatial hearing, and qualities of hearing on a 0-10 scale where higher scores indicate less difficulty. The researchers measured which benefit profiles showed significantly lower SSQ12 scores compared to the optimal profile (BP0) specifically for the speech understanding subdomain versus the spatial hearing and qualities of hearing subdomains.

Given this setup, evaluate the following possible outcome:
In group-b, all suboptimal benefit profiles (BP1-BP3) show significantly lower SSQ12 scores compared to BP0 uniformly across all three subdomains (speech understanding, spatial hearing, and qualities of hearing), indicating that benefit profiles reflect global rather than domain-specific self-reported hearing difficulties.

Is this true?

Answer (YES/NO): NO